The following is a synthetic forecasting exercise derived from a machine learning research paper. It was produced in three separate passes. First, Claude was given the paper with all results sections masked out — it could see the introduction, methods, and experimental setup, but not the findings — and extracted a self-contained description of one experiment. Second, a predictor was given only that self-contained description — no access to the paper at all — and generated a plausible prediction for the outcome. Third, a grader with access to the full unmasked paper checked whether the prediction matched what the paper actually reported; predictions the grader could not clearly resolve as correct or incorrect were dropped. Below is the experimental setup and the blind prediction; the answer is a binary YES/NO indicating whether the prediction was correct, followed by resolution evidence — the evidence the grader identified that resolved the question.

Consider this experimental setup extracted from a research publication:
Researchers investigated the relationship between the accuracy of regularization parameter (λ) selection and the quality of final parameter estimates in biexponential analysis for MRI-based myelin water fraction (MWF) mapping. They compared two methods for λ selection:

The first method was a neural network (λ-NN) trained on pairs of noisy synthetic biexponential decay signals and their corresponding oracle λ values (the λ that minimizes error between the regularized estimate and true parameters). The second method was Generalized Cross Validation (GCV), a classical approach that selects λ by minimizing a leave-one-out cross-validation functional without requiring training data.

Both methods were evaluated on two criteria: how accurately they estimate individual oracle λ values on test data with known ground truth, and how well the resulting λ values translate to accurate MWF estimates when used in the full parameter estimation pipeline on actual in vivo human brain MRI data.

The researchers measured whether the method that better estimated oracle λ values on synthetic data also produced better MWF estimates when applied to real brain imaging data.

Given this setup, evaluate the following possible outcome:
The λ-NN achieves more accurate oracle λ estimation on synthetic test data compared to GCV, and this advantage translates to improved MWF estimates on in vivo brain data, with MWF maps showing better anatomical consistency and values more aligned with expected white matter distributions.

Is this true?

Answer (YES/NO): NO